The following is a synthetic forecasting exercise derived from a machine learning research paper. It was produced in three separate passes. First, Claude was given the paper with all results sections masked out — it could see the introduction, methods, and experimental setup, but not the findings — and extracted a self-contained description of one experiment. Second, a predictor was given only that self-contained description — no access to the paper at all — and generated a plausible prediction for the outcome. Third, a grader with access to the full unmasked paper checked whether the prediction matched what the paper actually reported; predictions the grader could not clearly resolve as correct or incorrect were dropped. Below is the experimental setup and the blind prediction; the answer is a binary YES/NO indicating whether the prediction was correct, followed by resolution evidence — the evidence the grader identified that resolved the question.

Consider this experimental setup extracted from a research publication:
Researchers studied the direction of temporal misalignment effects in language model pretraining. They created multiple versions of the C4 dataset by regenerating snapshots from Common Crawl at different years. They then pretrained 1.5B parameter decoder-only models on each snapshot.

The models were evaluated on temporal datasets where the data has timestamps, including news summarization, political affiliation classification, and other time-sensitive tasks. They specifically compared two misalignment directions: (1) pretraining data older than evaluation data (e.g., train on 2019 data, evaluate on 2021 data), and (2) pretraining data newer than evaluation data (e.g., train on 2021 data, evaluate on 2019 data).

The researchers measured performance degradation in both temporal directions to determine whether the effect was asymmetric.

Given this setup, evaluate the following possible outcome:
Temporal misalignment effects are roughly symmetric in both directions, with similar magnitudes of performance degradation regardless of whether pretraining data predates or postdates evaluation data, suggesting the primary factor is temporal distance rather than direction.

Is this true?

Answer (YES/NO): NO